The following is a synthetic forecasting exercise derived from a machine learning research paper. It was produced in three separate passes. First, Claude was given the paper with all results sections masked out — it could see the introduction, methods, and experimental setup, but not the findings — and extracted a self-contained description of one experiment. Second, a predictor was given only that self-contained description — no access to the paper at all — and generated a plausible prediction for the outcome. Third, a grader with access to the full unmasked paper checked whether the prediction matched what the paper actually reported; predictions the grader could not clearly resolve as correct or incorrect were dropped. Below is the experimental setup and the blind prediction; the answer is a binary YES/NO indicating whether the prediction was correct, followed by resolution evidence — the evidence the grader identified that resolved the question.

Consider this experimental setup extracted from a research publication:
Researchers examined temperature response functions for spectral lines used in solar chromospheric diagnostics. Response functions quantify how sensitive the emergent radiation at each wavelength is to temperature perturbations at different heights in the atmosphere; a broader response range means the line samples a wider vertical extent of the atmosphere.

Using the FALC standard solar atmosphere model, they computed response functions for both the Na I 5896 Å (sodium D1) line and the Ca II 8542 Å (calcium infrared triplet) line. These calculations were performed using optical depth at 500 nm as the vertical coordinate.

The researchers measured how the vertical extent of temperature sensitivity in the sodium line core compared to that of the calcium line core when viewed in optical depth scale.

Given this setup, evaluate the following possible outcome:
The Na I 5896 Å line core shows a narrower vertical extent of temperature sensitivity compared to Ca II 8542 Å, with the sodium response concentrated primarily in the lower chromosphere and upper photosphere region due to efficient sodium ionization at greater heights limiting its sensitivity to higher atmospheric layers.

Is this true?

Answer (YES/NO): NO